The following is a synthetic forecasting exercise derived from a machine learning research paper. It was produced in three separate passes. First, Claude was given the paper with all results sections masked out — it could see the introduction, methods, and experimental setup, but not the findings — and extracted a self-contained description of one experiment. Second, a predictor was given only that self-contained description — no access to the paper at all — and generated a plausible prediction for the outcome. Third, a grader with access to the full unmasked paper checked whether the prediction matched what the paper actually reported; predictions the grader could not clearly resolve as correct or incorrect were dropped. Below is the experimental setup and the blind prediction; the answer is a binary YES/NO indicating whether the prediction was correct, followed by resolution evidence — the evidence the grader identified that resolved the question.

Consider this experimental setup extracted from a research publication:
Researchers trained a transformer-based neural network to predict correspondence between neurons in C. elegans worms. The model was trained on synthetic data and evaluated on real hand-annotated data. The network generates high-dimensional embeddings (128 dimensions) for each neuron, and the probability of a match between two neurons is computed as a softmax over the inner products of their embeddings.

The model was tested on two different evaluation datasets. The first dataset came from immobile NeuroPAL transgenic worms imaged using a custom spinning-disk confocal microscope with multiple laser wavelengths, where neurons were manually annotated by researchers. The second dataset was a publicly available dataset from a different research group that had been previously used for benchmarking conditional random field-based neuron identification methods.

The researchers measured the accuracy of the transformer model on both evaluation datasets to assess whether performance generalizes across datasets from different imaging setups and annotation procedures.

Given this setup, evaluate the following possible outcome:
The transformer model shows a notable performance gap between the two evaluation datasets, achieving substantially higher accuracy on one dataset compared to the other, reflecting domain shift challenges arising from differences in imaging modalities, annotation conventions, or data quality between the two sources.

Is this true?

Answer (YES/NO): NO